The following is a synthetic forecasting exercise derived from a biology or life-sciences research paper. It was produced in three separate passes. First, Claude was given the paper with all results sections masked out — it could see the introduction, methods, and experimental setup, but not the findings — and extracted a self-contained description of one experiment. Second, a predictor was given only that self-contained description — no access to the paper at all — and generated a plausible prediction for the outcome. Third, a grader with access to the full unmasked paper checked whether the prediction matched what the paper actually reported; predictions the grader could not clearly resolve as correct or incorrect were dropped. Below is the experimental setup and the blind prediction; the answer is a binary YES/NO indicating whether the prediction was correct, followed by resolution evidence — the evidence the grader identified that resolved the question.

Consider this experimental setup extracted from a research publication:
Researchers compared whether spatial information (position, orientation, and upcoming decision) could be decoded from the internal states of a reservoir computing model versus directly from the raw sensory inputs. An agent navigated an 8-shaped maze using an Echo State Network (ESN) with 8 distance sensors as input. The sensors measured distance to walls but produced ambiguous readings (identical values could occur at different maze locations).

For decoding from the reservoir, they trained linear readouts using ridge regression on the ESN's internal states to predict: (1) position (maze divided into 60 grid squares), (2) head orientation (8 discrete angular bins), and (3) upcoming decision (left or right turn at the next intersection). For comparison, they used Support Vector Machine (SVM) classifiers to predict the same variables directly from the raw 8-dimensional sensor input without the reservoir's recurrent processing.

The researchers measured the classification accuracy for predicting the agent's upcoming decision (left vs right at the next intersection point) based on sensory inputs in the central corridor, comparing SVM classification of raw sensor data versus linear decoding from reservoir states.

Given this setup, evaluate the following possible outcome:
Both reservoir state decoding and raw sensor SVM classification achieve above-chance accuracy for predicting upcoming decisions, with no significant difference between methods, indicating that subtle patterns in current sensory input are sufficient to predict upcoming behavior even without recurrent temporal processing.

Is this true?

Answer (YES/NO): NO